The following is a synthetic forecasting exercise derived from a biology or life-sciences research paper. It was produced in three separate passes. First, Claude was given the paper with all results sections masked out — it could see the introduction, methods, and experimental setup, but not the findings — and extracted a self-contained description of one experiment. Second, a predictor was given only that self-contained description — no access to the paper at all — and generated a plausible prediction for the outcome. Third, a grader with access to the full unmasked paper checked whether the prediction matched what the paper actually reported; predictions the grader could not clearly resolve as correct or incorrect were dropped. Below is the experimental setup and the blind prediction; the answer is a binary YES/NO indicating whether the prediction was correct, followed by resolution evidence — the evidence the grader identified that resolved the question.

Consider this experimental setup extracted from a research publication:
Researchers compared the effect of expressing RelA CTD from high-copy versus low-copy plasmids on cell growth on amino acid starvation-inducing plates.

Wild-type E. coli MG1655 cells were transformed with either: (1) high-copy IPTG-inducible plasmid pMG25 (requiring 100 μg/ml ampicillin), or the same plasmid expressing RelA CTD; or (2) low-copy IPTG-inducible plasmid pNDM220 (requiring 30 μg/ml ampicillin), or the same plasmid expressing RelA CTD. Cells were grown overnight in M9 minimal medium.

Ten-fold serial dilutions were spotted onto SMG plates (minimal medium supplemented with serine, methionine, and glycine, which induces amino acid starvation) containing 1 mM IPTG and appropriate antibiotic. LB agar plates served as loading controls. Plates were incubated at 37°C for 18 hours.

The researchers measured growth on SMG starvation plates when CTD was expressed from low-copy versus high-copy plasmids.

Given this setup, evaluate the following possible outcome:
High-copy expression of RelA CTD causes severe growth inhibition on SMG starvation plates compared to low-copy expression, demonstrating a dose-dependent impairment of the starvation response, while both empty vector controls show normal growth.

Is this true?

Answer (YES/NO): YES